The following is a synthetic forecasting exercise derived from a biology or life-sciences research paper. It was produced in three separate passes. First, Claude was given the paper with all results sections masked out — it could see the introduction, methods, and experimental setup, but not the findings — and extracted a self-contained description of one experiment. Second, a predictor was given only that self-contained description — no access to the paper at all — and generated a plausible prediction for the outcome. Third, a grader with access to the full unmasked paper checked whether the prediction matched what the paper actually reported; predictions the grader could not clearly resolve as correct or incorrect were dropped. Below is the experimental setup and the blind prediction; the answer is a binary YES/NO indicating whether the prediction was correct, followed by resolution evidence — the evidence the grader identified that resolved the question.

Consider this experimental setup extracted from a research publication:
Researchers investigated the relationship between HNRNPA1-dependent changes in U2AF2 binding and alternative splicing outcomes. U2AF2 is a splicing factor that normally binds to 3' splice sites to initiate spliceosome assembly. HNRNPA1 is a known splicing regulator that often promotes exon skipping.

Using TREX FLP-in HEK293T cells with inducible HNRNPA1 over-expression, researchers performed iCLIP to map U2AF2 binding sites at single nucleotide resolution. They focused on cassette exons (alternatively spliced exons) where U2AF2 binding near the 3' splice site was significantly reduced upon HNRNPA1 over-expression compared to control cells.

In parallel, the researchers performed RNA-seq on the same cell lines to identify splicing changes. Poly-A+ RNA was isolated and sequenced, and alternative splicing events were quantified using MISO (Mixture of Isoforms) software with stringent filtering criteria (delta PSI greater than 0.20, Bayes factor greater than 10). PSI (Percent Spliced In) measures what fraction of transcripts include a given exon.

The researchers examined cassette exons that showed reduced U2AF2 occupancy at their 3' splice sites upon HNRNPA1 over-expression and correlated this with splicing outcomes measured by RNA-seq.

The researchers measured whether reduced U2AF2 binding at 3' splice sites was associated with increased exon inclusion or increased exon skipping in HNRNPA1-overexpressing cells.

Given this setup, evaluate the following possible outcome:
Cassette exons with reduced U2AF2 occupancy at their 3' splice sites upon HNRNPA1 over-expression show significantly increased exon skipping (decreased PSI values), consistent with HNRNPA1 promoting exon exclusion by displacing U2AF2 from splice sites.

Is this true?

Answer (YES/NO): YES